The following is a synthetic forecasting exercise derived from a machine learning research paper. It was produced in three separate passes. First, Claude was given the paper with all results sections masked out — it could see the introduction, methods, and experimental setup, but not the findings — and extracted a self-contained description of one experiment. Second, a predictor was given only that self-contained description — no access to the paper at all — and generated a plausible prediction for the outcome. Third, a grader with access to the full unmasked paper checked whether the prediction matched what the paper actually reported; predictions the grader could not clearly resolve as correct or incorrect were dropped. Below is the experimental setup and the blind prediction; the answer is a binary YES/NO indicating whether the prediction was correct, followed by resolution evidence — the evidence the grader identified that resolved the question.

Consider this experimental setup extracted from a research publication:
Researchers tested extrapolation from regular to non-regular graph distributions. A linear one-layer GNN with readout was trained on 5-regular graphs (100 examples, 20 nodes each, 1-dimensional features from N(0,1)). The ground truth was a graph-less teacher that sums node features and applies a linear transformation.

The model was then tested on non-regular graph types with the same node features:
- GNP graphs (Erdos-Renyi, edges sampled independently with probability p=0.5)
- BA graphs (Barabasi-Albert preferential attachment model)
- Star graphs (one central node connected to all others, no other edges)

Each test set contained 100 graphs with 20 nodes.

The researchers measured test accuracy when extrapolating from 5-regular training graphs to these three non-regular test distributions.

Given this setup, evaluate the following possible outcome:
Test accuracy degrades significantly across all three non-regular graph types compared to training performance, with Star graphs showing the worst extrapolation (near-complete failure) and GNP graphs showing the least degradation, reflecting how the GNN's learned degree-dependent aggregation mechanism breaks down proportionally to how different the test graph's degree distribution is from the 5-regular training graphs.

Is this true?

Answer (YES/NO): NO